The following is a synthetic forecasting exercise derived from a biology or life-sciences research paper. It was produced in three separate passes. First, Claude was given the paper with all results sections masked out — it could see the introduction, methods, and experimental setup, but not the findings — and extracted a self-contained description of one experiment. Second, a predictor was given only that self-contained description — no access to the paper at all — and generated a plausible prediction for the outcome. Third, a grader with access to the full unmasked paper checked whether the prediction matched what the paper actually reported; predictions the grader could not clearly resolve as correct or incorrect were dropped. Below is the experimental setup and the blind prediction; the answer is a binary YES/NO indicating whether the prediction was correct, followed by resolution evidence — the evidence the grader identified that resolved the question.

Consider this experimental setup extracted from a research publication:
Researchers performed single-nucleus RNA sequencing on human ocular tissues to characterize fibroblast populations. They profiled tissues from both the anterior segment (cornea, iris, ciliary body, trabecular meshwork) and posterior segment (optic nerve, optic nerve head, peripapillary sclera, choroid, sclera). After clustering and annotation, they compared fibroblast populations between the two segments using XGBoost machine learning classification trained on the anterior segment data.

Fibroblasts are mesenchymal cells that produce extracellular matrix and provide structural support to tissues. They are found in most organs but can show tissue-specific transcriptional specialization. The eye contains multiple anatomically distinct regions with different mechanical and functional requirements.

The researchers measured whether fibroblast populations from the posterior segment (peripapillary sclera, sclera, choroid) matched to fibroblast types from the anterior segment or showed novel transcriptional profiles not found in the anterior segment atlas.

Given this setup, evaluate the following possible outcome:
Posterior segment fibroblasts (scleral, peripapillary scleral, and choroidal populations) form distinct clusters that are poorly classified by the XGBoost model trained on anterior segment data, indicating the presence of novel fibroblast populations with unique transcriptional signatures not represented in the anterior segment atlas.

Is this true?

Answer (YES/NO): NO